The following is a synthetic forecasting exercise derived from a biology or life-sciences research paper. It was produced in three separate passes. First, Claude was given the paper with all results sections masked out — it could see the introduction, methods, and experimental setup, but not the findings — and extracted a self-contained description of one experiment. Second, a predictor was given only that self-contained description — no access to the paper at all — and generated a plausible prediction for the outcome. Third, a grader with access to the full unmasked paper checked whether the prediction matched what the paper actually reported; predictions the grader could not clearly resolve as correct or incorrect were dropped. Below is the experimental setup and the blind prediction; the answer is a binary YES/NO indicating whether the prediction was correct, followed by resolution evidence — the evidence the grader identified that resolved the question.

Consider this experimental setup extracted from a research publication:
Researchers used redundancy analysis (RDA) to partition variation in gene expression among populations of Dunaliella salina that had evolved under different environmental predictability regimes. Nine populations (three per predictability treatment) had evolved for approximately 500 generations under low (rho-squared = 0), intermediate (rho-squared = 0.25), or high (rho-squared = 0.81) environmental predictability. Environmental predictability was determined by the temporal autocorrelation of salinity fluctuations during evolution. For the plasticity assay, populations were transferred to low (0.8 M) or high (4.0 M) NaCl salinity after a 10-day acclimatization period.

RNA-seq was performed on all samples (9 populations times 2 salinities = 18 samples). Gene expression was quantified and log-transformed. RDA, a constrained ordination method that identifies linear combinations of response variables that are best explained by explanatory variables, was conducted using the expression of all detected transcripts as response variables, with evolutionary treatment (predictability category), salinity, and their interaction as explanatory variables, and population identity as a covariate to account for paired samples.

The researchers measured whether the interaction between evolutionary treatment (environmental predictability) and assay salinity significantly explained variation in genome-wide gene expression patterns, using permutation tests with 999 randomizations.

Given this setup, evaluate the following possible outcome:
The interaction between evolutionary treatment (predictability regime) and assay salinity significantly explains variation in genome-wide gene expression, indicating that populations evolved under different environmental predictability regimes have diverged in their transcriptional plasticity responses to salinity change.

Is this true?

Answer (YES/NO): YES